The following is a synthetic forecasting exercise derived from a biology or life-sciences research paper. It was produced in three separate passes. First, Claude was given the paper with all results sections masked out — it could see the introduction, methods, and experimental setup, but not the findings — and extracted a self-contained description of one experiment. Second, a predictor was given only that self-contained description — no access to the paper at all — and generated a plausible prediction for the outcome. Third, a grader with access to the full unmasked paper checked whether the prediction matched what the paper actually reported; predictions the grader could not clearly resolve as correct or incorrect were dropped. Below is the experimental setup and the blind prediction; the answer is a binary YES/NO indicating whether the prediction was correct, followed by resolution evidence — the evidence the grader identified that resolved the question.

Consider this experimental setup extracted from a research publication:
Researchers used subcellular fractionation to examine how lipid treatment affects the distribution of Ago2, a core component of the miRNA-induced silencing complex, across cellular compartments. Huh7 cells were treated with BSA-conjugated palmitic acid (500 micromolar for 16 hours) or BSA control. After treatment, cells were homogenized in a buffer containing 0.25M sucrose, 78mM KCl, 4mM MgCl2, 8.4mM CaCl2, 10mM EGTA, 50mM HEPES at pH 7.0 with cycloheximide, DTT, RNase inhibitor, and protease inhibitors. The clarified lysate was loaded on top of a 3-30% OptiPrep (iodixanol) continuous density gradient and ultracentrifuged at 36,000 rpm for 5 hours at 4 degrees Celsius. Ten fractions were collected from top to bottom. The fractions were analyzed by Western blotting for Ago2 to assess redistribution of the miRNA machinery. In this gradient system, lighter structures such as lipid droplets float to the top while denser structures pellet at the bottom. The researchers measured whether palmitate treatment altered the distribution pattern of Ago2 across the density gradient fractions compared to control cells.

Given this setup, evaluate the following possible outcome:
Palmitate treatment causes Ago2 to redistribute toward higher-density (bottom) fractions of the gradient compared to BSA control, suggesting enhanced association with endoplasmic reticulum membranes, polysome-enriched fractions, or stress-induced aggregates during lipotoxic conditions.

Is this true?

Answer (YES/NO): NO